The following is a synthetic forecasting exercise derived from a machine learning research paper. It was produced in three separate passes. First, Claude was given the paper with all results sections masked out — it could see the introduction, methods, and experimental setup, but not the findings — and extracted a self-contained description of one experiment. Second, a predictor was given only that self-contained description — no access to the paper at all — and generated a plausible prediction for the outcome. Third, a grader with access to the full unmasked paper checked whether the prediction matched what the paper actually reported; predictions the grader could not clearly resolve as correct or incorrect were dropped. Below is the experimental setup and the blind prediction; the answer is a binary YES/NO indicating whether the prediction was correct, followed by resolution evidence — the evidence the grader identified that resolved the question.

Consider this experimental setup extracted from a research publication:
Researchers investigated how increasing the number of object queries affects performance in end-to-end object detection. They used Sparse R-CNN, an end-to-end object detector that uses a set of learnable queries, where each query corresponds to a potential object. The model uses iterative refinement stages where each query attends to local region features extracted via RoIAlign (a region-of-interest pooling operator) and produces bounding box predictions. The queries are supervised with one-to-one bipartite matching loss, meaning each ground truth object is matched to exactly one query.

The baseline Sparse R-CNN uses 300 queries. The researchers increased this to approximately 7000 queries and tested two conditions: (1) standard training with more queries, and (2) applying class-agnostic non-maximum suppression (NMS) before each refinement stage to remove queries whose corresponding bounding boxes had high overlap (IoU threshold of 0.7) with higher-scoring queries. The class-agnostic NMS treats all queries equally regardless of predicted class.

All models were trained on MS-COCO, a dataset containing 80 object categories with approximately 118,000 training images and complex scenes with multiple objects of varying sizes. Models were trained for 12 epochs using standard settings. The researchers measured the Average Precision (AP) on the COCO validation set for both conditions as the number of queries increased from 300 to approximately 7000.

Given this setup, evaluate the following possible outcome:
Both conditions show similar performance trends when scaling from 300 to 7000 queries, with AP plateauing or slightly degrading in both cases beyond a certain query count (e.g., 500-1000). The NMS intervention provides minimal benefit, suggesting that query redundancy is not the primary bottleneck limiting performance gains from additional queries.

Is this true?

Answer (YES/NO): NO